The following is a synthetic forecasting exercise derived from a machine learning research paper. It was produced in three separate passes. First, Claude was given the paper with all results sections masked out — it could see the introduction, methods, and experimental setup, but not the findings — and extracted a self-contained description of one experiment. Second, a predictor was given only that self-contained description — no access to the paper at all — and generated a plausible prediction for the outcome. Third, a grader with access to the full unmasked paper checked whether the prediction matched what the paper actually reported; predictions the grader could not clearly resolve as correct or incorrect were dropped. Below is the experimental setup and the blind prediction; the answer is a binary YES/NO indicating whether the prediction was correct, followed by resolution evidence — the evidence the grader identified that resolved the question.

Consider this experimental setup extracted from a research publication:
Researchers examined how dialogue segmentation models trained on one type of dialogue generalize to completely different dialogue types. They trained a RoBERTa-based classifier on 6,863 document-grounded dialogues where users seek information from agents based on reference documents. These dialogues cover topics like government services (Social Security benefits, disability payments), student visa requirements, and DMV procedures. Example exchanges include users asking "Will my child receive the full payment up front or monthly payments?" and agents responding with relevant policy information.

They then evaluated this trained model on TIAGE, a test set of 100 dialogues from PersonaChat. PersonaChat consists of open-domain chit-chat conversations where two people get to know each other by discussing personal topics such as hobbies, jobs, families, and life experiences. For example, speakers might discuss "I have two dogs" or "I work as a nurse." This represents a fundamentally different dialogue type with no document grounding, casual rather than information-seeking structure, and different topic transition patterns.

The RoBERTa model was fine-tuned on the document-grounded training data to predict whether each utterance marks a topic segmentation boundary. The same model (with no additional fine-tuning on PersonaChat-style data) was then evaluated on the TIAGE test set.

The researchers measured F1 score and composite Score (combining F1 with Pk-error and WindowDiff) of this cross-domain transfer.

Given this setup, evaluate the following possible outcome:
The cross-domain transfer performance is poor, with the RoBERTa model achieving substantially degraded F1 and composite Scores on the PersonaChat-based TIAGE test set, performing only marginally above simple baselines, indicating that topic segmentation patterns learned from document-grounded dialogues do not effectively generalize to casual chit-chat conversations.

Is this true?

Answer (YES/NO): NO